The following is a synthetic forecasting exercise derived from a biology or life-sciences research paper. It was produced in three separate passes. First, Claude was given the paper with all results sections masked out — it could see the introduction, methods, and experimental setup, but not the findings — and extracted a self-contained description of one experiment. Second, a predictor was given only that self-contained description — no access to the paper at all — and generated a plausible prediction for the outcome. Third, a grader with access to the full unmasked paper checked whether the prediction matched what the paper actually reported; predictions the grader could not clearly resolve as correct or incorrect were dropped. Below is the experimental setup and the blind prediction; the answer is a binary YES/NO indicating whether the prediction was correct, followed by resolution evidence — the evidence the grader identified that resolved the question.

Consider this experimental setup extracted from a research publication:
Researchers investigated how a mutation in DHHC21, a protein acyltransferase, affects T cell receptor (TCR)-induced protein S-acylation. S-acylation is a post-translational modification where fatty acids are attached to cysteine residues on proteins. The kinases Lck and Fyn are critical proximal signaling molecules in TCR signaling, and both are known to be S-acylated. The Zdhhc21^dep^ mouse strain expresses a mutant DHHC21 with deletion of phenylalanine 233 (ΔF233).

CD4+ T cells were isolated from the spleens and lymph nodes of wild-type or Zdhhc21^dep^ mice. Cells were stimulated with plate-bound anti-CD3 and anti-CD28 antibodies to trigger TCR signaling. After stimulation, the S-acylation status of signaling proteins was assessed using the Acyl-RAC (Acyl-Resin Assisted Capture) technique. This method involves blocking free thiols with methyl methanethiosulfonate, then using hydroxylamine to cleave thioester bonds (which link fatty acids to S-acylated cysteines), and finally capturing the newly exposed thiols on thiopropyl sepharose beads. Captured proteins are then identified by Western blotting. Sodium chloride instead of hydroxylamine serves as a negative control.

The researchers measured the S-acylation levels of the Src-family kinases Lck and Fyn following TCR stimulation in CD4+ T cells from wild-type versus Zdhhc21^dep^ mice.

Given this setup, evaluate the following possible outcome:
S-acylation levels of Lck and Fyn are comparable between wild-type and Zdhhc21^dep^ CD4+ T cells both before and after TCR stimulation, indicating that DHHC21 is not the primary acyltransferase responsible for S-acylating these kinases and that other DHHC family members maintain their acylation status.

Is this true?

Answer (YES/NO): NO